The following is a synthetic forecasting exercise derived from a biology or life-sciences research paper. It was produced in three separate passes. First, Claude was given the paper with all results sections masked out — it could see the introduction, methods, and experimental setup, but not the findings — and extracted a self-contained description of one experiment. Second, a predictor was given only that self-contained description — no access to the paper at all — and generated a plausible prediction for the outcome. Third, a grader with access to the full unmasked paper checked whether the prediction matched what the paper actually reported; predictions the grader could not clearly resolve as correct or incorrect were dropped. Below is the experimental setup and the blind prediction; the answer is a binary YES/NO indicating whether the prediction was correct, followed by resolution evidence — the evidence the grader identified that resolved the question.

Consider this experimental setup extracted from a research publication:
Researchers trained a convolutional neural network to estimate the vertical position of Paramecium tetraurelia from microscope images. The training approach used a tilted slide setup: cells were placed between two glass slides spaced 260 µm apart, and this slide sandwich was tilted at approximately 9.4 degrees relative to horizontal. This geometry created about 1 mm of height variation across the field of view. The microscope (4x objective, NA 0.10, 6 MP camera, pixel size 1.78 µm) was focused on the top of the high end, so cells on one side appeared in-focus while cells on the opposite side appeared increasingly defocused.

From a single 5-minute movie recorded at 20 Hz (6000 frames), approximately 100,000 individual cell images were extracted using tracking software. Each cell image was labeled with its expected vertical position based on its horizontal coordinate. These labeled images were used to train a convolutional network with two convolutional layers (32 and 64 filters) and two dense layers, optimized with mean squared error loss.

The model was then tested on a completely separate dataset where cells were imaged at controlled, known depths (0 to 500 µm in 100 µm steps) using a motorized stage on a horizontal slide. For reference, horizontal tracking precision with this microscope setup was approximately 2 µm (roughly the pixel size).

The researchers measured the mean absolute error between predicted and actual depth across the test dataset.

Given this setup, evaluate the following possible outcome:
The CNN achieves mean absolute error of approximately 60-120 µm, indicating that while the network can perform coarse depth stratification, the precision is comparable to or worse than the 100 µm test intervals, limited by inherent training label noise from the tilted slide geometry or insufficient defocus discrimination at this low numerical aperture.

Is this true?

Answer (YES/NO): NO